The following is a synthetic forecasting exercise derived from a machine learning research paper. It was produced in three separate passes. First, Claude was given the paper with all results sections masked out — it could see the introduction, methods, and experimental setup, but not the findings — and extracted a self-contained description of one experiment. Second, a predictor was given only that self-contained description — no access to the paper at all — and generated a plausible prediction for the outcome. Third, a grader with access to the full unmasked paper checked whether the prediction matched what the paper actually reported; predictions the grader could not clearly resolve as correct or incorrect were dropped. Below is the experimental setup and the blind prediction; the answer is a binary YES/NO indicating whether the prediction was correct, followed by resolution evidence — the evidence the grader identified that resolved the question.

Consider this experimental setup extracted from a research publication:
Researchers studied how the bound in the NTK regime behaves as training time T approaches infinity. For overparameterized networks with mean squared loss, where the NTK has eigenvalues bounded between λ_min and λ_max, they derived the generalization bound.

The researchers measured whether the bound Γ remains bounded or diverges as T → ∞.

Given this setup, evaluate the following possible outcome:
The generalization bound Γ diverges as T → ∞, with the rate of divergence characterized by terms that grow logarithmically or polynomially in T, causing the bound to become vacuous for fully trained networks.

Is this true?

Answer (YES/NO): NO